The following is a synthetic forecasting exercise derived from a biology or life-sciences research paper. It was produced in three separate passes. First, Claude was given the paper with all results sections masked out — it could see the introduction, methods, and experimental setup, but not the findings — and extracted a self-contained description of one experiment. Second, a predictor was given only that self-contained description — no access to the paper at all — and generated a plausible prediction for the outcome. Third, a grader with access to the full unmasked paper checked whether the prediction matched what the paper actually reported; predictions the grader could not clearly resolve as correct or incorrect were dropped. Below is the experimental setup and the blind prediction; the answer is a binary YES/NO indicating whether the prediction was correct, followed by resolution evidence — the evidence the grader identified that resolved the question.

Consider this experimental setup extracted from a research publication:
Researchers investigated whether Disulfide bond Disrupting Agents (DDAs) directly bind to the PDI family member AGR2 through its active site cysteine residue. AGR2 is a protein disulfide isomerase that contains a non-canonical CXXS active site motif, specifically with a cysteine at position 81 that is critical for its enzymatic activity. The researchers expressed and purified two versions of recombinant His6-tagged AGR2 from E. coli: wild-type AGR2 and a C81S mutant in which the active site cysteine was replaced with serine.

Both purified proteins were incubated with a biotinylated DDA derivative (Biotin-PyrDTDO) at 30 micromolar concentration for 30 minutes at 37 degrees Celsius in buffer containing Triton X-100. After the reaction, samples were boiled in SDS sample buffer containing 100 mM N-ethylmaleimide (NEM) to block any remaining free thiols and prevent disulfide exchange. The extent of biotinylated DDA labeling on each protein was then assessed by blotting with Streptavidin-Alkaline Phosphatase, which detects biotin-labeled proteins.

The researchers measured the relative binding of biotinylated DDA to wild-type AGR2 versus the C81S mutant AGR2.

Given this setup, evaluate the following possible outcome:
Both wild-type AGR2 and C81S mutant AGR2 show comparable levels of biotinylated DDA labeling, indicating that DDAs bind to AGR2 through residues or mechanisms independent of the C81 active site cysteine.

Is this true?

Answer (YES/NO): NO